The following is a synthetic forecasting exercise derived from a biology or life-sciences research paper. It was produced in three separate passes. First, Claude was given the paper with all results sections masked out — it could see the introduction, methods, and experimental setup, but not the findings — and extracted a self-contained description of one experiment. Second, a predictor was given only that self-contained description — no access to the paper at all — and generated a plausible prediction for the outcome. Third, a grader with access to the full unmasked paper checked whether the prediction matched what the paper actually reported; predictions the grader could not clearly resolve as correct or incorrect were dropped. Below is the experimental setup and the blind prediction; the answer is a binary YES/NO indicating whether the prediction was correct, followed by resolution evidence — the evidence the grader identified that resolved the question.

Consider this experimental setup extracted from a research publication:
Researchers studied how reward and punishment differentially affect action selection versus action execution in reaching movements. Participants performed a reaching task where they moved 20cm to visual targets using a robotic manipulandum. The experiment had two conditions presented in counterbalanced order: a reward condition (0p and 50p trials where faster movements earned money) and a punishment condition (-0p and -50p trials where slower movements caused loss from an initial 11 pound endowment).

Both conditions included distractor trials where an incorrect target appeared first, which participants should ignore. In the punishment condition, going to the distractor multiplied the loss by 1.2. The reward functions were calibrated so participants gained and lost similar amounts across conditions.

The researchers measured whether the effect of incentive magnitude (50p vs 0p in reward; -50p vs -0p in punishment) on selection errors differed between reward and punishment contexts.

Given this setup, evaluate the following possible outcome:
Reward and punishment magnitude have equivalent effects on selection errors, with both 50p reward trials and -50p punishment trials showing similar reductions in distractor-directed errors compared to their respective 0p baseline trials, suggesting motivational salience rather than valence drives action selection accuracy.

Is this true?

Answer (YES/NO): YES